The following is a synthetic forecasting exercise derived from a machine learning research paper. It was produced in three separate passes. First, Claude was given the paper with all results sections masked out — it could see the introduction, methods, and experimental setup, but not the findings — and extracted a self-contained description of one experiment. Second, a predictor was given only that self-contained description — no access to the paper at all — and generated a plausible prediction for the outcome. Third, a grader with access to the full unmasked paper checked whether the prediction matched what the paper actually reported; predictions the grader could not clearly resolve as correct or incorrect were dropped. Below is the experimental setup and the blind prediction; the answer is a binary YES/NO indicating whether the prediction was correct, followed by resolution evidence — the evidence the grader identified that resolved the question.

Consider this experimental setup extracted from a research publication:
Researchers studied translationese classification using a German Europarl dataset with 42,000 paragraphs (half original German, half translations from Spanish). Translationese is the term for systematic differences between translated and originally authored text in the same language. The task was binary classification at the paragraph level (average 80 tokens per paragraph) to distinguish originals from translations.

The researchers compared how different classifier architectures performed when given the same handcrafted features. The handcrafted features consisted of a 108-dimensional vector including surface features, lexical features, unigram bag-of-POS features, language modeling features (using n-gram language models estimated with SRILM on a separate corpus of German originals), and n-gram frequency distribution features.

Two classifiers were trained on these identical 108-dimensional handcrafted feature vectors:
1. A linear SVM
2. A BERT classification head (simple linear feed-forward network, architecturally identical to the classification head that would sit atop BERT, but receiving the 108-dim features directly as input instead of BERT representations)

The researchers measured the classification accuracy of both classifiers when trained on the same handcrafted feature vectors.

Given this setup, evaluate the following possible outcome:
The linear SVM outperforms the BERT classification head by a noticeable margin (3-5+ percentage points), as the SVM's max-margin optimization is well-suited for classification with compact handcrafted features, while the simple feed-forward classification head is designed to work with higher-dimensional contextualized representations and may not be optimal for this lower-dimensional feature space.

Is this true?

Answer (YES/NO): NO